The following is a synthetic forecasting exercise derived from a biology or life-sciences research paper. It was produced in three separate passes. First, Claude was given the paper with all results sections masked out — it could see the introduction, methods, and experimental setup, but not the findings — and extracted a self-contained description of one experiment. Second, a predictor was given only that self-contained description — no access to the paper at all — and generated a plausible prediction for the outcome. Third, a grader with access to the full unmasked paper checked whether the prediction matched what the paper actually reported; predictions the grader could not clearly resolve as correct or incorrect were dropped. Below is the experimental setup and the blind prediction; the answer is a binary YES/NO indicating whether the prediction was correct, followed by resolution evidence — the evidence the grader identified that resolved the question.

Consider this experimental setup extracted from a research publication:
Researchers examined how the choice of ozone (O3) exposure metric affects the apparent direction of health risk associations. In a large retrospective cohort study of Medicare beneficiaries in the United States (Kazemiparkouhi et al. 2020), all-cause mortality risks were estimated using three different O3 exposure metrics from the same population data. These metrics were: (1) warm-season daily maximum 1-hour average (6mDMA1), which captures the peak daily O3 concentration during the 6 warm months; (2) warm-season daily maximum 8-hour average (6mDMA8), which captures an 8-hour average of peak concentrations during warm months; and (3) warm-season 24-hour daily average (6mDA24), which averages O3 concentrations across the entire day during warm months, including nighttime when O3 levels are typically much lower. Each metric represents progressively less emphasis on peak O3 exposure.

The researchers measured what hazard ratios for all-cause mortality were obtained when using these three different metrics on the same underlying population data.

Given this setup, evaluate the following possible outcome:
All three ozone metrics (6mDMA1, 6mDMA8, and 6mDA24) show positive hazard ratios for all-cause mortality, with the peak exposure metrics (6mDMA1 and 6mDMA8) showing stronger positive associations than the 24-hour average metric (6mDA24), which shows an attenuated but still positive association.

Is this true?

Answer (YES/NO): NO